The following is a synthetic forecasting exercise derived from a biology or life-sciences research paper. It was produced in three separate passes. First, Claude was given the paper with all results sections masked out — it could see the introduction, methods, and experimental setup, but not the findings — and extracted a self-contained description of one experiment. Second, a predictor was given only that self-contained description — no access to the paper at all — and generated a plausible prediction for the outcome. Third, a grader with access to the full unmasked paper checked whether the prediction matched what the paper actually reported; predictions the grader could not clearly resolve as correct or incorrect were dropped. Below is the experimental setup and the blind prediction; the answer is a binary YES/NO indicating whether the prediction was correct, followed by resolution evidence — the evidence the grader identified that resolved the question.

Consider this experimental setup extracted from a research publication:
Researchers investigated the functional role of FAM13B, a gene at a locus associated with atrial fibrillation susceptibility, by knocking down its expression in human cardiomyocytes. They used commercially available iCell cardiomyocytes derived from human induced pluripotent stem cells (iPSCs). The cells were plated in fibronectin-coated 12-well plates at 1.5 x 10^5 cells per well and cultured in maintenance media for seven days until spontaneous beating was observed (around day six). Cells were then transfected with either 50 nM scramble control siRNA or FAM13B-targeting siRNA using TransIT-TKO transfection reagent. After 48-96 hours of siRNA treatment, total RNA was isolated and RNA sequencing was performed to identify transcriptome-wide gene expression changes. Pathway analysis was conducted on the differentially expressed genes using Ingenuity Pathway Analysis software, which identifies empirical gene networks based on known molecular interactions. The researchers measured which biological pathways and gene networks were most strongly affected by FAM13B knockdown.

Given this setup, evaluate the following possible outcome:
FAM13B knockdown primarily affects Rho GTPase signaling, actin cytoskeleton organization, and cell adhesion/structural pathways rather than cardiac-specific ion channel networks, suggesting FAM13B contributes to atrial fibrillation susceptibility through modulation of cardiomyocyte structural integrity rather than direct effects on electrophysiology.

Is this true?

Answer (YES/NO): NO